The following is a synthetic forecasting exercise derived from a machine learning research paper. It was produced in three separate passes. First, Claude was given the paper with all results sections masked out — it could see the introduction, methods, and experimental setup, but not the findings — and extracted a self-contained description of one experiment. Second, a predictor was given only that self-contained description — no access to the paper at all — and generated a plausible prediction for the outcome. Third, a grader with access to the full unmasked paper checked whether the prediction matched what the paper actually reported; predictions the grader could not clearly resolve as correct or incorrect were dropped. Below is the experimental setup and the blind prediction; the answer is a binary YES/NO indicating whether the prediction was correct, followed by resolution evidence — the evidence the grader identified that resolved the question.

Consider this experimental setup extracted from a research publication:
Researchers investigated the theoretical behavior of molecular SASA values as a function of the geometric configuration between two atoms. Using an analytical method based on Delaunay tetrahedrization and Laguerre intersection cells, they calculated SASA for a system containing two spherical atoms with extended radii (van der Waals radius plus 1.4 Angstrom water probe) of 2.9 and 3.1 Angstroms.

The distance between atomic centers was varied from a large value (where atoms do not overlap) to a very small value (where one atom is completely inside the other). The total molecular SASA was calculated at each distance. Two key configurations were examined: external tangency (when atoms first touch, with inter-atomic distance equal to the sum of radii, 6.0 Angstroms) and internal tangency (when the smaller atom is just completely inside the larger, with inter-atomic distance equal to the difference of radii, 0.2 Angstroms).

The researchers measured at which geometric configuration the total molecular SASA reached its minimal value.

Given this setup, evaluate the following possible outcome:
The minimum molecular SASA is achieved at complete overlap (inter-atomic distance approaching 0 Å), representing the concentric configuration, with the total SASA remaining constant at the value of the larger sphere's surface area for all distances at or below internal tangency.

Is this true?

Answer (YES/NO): NO